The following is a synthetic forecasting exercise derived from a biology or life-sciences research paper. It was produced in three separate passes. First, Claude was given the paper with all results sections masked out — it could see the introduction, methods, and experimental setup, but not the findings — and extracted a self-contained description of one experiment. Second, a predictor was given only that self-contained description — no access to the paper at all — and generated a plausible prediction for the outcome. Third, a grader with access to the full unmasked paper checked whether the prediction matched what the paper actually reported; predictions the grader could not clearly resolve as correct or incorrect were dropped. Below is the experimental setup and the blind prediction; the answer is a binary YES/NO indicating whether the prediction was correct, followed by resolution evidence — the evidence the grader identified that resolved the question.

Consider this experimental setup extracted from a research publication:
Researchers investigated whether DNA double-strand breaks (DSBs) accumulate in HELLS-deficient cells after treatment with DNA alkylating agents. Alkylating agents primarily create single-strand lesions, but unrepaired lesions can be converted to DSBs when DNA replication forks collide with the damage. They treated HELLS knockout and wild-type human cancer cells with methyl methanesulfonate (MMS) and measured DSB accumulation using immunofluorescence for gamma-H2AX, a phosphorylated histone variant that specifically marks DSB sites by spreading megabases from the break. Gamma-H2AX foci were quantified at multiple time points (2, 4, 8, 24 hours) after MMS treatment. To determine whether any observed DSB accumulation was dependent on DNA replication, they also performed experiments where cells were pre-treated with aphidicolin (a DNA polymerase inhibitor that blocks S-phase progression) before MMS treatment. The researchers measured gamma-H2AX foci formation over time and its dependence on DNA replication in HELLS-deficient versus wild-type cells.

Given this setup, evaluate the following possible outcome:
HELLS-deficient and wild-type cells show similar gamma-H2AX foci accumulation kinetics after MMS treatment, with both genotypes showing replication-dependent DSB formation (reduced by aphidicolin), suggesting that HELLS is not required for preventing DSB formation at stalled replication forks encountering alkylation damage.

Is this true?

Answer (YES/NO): NO